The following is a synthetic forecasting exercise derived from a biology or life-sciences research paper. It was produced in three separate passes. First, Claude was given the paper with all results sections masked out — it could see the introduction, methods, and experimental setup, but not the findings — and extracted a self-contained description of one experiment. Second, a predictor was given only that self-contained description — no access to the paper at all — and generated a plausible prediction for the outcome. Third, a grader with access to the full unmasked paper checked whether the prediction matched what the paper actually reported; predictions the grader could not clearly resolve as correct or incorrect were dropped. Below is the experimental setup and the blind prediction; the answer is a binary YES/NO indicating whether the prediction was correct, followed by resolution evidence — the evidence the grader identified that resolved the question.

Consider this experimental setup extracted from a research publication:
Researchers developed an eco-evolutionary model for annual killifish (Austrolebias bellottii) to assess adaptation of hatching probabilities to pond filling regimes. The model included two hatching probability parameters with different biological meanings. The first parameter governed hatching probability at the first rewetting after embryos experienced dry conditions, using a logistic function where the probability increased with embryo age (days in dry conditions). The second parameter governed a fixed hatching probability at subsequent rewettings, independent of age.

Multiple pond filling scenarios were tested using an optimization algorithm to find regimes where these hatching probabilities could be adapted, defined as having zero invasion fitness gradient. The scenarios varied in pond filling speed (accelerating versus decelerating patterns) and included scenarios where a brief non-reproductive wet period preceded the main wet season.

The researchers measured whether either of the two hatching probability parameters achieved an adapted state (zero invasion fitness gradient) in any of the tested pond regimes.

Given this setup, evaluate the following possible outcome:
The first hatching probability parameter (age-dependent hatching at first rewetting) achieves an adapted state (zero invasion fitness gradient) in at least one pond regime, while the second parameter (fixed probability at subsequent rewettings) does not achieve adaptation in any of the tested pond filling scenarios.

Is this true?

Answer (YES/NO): NO